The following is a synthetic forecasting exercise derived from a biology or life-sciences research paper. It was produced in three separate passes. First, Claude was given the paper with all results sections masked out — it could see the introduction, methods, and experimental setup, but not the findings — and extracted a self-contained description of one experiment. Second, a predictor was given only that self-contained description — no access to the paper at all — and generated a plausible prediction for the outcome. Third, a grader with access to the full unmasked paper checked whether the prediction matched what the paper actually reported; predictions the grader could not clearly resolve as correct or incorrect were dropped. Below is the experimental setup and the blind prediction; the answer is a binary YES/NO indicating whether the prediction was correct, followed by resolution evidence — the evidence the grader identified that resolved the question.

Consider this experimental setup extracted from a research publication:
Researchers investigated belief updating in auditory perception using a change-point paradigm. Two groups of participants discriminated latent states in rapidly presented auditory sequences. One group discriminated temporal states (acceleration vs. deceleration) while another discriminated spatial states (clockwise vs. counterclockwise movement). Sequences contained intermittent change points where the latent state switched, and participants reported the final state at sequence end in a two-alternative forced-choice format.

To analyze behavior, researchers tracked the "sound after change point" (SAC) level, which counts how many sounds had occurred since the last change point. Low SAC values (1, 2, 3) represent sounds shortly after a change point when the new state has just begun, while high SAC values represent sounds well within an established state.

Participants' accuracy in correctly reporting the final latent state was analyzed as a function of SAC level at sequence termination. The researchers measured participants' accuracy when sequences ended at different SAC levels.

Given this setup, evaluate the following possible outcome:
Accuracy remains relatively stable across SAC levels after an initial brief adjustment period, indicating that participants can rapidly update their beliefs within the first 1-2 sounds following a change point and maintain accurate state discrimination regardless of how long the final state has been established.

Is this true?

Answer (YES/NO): NO